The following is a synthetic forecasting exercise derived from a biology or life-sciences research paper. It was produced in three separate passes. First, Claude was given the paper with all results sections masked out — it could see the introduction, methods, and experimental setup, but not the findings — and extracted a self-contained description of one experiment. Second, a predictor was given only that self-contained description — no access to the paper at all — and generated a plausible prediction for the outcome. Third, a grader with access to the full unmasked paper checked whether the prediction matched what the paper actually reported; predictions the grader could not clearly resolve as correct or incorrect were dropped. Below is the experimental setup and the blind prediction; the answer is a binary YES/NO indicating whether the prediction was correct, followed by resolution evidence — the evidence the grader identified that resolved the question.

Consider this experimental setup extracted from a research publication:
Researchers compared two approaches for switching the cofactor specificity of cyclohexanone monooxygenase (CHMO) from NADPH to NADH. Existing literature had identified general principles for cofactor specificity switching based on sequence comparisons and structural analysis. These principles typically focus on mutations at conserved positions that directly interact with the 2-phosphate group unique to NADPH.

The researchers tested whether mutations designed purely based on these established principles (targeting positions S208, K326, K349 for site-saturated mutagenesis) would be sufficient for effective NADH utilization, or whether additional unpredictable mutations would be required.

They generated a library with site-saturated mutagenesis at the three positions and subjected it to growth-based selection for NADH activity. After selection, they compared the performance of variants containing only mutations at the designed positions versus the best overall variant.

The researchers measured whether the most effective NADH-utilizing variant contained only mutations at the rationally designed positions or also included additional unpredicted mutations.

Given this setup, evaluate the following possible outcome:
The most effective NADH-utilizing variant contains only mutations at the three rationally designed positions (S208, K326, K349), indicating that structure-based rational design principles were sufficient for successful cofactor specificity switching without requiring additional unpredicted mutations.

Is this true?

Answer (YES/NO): NO